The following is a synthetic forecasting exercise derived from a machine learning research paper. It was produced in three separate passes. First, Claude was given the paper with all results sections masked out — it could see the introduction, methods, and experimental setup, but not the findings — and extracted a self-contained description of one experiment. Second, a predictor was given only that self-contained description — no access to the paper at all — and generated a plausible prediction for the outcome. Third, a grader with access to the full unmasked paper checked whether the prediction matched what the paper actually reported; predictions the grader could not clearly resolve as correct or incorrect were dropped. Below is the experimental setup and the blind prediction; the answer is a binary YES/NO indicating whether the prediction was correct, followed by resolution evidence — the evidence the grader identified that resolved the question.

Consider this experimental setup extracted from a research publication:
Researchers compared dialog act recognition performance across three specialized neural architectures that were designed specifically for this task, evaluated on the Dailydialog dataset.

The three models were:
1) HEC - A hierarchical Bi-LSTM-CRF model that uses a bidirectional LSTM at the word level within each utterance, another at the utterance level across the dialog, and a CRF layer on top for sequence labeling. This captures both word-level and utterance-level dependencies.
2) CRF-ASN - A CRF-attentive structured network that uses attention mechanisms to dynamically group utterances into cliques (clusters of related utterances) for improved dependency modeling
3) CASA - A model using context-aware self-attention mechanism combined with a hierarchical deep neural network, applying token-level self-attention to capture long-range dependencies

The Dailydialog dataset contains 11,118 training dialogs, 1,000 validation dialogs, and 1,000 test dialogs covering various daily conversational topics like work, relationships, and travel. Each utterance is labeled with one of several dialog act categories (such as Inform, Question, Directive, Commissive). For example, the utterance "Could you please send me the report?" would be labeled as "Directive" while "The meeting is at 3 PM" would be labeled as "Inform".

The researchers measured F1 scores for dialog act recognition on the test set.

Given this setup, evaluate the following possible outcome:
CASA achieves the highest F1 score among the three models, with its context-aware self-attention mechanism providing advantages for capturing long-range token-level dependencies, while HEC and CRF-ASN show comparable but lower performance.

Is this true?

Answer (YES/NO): NO